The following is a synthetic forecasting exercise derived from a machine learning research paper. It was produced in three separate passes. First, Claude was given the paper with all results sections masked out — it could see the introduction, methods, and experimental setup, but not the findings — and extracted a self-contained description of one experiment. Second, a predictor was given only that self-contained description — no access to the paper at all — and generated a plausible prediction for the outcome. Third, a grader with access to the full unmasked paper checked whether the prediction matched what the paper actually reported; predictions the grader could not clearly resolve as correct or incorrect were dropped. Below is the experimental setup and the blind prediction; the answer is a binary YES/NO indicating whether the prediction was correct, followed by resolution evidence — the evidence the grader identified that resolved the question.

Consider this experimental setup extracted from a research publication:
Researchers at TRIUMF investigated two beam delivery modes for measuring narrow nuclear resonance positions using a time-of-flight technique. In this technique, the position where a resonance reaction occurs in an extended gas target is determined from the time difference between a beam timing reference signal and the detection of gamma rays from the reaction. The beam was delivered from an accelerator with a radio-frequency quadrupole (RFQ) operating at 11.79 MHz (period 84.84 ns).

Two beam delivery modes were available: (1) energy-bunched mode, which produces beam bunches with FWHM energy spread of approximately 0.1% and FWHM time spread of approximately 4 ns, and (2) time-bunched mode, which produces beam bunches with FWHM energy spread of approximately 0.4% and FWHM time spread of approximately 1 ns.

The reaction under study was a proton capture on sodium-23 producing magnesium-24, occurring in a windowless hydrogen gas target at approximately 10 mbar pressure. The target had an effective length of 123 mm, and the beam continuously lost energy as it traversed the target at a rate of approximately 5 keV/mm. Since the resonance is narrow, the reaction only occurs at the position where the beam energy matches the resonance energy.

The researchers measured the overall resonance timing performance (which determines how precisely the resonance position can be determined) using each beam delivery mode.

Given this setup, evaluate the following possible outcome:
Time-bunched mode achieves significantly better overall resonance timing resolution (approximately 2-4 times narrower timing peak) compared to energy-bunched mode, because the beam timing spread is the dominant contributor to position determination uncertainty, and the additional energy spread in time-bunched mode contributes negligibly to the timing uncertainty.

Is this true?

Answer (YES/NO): NO